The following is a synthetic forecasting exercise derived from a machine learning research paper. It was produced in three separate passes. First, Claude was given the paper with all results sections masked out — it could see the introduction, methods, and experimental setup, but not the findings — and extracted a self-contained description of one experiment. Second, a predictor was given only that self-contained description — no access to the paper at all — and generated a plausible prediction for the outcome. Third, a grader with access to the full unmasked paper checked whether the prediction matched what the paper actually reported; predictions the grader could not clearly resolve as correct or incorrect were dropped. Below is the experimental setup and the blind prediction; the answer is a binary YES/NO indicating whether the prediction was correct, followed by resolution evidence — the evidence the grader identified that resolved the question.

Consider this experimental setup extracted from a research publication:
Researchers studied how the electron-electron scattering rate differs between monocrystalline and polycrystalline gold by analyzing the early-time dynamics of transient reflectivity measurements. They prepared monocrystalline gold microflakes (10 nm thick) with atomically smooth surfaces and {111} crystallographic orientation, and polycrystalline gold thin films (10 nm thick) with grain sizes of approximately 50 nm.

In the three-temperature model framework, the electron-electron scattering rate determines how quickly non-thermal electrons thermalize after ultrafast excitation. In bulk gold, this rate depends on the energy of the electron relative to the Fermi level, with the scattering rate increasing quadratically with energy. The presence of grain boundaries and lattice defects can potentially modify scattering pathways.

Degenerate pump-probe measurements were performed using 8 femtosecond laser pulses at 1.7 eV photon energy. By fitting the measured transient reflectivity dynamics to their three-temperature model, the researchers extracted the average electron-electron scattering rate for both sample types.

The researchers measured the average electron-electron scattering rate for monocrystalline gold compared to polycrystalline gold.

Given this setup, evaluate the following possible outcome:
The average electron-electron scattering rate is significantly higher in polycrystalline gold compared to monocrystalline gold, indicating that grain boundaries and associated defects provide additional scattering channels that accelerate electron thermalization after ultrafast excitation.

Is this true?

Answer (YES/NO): YES